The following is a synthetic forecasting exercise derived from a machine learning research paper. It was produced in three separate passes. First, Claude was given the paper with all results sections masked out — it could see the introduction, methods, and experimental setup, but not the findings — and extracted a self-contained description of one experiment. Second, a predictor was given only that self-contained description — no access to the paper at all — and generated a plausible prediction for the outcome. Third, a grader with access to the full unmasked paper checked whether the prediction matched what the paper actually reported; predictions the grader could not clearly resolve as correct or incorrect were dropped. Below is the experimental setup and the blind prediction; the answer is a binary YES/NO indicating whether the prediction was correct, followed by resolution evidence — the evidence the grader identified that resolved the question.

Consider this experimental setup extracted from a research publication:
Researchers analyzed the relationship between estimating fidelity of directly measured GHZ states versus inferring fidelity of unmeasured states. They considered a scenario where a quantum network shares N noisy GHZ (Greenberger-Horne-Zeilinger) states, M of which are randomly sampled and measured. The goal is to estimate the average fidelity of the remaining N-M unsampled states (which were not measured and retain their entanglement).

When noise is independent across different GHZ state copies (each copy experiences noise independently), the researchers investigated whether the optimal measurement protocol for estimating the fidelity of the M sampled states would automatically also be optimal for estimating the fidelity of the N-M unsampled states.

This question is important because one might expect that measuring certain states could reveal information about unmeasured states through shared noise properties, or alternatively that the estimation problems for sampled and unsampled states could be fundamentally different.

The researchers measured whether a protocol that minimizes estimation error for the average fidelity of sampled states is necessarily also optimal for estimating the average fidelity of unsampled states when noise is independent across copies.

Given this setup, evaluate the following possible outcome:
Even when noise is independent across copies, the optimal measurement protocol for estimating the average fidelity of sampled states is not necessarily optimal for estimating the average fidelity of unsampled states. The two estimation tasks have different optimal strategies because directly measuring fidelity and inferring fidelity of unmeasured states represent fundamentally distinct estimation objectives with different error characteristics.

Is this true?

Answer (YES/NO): NO